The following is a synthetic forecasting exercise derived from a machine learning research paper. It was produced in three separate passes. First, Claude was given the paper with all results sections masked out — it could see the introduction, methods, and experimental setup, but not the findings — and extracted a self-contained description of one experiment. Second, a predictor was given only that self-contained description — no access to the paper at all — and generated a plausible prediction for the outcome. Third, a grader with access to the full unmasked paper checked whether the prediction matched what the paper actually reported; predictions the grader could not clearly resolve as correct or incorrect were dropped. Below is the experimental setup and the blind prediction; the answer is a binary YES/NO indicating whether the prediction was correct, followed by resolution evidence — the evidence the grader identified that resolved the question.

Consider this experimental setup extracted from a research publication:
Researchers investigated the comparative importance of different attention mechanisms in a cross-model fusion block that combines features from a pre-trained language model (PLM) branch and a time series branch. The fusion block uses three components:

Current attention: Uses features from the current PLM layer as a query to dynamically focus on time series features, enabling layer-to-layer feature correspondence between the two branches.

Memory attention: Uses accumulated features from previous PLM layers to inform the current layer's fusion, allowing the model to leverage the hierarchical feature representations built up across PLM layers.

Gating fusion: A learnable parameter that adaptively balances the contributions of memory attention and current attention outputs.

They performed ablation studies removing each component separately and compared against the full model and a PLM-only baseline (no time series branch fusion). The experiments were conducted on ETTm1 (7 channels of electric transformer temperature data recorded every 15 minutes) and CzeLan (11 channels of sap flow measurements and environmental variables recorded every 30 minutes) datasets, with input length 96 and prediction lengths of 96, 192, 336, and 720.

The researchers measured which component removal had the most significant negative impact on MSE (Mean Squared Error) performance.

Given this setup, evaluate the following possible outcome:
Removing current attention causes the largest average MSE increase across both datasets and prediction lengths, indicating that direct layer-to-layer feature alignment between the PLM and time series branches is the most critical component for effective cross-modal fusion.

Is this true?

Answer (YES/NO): YES